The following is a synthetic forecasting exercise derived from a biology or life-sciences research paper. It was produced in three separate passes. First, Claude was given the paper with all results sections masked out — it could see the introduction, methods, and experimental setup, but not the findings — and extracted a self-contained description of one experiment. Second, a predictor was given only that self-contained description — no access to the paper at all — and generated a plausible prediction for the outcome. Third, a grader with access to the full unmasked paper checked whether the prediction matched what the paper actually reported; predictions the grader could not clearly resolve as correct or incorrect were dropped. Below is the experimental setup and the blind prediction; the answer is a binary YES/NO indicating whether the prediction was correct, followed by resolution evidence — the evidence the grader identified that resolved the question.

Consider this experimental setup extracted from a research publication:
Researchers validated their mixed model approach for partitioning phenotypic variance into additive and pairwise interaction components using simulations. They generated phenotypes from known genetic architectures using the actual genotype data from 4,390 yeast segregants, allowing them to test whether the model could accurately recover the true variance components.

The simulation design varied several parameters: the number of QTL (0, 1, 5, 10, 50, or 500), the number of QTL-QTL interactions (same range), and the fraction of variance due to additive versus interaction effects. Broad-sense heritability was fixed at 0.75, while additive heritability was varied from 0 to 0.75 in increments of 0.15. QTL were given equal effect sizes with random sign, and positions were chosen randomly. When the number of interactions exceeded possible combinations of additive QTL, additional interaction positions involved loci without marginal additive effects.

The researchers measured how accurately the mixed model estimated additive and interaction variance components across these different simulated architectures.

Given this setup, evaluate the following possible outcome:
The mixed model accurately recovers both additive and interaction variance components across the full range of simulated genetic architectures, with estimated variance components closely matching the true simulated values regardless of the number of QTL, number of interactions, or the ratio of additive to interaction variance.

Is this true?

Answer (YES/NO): NO